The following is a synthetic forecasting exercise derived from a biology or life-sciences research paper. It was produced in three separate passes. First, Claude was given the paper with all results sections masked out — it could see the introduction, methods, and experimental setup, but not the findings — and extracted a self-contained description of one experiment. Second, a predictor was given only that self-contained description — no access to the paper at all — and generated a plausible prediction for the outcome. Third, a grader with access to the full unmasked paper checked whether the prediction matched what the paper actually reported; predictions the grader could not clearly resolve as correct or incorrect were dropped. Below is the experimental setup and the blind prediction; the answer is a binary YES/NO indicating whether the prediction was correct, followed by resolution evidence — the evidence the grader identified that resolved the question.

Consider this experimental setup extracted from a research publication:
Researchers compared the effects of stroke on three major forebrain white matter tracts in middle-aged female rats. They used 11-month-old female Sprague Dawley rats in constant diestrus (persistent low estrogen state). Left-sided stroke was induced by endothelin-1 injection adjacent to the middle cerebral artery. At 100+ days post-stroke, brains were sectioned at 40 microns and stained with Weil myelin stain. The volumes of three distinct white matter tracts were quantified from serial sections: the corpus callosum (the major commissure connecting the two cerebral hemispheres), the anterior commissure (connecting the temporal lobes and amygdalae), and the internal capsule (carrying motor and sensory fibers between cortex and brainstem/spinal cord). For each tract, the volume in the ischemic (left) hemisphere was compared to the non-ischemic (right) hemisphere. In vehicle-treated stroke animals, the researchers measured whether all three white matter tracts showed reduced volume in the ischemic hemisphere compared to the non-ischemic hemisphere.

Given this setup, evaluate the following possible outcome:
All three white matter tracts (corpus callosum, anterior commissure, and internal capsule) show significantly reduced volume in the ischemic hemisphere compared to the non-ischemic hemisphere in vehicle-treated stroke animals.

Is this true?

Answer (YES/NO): YES